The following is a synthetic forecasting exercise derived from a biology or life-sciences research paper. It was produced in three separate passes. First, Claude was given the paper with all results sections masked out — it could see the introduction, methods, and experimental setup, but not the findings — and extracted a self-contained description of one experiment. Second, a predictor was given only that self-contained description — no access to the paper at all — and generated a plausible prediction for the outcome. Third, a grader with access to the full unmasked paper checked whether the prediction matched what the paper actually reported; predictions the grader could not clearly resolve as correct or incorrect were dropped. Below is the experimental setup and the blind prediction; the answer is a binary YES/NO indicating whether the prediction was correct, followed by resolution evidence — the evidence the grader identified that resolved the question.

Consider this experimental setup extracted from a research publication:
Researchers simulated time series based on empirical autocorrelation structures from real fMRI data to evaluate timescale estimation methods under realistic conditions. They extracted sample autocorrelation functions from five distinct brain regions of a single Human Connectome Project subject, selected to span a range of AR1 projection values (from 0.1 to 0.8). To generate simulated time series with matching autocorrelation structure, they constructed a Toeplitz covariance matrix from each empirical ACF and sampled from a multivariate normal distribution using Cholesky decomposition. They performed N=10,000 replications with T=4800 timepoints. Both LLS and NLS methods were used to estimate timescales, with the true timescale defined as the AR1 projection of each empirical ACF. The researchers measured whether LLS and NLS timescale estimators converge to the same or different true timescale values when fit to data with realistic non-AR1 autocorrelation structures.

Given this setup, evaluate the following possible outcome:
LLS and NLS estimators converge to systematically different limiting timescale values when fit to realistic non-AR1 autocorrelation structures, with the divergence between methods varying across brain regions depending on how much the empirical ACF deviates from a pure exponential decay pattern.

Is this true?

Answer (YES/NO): NO